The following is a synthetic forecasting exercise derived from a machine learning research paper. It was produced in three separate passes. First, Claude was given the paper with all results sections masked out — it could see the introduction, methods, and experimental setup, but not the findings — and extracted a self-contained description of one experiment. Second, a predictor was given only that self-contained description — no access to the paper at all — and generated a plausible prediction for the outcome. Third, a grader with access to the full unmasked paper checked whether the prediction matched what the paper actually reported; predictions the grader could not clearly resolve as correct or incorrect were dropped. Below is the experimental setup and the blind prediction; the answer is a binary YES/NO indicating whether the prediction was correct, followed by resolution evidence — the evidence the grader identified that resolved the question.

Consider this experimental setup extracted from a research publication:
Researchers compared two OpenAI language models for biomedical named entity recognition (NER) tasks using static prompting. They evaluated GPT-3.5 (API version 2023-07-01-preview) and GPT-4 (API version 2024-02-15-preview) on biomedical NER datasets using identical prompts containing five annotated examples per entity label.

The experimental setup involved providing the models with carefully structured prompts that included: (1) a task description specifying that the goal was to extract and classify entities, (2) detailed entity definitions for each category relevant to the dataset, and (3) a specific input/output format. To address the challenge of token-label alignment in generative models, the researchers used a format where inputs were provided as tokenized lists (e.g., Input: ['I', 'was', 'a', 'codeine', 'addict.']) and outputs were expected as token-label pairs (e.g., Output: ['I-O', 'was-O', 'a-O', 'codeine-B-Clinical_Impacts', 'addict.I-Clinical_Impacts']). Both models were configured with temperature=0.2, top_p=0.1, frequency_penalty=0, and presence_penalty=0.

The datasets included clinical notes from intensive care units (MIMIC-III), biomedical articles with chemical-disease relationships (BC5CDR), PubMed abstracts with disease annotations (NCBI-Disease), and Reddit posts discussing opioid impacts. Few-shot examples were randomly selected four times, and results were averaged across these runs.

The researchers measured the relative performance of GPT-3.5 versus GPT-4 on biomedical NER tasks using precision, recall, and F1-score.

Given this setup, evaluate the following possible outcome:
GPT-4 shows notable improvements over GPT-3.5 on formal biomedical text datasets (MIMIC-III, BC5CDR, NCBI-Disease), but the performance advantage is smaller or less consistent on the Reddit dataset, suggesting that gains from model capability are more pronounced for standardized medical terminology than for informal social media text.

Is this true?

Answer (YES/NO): NO